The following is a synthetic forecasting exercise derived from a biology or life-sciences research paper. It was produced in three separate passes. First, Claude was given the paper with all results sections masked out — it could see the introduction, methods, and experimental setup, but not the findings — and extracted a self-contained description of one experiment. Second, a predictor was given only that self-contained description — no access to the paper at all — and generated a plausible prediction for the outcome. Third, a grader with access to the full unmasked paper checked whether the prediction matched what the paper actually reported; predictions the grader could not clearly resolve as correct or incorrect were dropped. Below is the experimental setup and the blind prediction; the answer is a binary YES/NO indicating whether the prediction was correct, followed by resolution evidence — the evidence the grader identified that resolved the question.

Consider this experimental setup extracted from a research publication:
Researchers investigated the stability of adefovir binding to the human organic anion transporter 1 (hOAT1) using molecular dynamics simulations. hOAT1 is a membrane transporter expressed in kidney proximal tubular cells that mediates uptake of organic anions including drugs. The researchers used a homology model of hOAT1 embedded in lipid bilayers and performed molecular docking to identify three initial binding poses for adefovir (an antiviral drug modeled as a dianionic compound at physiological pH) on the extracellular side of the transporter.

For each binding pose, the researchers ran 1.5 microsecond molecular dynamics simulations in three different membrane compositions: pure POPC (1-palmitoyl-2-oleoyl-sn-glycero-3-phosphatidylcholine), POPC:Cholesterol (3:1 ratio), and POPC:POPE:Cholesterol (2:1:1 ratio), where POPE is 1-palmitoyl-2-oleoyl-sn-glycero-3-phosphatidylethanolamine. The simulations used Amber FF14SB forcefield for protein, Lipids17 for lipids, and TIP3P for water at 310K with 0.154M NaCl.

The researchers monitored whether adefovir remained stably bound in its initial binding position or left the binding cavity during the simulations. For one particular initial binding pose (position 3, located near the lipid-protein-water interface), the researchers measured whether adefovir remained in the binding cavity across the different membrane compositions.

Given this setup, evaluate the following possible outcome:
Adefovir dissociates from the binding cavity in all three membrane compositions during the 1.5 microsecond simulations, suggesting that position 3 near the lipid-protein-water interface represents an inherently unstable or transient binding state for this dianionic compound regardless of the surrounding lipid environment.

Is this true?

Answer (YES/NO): NO